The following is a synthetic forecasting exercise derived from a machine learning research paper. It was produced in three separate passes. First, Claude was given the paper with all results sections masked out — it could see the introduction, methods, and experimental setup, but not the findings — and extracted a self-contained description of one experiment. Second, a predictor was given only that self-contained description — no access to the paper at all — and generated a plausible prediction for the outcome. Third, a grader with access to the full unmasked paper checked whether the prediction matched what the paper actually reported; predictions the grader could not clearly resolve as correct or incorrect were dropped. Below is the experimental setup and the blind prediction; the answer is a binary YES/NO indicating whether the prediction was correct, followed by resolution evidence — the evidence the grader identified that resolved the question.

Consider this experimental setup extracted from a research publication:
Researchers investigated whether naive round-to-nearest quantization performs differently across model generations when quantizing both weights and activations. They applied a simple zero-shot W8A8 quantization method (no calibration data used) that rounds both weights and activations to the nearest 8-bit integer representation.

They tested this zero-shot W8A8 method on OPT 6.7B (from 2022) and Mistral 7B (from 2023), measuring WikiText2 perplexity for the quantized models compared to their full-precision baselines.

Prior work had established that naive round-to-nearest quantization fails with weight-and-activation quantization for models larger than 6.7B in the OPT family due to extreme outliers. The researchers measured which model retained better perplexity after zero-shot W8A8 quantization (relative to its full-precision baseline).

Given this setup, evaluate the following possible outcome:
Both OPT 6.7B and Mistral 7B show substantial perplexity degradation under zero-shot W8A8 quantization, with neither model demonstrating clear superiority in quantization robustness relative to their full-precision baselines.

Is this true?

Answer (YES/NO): NO